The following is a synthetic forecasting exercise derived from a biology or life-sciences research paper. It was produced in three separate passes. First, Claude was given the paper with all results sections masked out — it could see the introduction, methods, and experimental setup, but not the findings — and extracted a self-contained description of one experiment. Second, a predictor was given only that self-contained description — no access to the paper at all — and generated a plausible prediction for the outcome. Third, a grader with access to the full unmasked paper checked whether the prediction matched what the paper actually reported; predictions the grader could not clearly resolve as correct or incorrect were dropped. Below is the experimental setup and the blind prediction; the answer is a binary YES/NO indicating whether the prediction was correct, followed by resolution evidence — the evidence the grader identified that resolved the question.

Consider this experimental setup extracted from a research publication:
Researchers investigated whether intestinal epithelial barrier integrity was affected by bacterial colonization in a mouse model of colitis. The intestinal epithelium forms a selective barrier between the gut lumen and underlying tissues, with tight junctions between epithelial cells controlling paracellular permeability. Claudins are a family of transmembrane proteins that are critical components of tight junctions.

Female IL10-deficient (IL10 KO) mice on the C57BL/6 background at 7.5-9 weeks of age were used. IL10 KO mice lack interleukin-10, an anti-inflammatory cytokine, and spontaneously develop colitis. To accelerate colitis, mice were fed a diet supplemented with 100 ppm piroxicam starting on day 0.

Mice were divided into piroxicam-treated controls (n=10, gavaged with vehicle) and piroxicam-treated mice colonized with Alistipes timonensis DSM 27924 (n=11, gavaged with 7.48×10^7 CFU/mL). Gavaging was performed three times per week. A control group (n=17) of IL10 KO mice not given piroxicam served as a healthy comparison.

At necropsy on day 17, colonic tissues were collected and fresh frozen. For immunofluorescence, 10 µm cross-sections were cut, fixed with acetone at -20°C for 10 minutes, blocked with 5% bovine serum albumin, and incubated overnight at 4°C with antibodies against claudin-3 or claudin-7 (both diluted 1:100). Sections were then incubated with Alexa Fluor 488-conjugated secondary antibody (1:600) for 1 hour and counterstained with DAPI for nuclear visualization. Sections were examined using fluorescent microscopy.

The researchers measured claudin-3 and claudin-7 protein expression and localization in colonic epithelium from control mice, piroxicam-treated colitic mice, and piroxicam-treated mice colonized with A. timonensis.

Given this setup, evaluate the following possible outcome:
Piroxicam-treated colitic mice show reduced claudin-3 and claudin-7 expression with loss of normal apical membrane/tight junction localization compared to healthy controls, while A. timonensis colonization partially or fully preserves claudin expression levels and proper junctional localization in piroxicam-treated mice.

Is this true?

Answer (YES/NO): NO